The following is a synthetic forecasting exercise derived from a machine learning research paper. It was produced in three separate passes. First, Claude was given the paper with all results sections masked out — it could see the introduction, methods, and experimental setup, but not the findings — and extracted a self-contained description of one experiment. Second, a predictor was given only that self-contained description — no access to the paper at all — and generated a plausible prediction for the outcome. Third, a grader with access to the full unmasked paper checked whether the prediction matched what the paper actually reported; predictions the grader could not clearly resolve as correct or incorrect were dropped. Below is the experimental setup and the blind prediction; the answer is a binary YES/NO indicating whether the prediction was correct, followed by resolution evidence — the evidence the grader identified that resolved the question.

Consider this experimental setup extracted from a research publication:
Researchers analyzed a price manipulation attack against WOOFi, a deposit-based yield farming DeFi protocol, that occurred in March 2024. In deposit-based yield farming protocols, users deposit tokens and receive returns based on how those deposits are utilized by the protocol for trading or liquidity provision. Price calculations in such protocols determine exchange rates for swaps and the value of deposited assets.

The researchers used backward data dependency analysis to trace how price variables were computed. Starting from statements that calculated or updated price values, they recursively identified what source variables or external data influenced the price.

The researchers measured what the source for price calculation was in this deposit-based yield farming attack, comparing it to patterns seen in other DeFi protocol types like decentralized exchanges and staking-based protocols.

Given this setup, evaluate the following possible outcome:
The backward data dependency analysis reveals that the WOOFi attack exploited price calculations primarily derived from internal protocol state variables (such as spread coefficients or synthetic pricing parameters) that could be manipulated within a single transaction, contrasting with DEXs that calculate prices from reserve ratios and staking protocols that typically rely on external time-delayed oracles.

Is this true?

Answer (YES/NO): NO